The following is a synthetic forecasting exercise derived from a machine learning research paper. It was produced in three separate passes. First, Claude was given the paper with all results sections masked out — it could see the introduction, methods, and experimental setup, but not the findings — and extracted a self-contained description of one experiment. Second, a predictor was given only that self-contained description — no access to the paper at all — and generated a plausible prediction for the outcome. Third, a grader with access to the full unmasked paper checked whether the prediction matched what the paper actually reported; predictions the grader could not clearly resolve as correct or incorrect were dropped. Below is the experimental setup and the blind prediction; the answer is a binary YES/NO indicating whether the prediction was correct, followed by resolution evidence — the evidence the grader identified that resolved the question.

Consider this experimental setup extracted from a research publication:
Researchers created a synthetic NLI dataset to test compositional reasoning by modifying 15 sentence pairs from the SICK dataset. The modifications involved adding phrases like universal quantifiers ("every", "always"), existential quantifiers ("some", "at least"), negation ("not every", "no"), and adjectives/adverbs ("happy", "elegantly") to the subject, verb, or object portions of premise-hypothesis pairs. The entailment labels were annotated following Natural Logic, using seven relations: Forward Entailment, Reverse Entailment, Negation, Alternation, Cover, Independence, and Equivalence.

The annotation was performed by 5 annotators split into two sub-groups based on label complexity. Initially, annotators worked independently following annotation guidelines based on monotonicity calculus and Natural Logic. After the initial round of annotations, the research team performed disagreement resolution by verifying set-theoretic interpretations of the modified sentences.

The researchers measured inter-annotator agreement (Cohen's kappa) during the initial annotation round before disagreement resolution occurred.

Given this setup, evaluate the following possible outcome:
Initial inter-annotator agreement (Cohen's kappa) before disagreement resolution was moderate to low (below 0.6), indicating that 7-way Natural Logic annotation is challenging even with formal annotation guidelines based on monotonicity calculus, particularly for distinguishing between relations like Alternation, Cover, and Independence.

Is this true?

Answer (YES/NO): NO